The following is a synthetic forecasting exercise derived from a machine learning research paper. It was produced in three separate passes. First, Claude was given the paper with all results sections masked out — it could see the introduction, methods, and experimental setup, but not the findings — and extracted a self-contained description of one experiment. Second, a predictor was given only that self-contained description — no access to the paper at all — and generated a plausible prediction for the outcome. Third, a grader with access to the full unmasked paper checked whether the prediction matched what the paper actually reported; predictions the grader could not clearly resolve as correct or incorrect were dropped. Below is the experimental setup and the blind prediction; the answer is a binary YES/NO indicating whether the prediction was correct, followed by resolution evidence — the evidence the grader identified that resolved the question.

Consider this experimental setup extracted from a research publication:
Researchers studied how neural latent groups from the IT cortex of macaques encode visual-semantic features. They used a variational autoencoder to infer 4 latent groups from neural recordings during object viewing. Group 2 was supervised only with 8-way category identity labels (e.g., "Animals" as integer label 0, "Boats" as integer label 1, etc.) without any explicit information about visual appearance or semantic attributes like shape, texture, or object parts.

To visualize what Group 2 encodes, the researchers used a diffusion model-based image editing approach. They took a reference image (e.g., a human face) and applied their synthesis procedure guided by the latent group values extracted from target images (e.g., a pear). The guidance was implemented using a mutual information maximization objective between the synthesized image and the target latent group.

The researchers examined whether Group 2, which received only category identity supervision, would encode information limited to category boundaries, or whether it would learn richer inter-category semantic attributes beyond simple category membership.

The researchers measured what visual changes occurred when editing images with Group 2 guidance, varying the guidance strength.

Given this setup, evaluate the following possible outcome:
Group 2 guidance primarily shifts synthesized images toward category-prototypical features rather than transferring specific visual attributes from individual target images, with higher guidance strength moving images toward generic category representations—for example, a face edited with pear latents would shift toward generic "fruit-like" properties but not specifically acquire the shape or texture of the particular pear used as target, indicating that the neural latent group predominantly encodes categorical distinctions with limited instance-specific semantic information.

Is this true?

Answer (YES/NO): NO